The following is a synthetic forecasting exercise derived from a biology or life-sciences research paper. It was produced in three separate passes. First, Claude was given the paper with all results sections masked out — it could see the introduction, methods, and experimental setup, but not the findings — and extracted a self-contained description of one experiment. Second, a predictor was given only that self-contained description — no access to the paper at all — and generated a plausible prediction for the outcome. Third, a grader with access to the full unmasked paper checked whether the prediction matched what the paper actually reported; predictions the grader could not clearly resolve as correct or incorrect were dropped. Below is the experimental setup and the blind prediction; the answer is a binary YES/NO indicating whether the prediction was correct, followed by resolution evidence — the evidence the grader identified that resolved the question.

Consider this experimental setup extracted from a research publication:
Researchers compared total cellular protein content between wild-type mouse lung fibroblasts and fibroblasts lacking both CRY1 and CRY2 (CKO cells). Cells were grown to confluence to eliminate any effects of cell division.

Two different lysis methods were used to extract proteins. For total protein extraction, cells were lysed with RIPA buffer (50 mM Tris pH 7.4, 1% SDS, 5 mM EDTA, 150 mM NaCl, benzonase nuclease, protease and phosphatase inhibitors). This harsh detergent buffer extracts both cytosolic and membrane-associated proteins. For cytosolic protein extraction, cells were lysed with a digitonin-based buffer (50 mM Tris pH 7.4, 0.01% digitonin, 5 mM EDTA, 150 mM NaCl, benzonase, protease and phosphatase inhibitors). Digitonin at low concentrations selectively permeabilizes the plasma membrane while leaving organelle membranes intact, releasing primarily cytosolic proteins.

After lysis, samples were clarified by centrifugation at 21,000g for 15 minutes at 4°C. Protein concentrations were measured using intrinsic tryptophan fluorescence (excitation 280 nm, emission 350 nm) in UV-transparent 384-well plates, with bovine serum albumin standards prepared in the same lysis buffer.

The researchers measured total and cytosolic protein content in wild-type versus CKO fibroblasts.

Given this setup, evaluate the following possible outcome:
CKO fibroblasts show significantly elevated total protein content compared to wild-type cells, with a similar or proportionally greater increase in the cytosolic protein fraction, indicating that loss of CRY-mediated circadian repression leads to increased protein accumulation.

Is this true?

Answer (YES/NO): YES